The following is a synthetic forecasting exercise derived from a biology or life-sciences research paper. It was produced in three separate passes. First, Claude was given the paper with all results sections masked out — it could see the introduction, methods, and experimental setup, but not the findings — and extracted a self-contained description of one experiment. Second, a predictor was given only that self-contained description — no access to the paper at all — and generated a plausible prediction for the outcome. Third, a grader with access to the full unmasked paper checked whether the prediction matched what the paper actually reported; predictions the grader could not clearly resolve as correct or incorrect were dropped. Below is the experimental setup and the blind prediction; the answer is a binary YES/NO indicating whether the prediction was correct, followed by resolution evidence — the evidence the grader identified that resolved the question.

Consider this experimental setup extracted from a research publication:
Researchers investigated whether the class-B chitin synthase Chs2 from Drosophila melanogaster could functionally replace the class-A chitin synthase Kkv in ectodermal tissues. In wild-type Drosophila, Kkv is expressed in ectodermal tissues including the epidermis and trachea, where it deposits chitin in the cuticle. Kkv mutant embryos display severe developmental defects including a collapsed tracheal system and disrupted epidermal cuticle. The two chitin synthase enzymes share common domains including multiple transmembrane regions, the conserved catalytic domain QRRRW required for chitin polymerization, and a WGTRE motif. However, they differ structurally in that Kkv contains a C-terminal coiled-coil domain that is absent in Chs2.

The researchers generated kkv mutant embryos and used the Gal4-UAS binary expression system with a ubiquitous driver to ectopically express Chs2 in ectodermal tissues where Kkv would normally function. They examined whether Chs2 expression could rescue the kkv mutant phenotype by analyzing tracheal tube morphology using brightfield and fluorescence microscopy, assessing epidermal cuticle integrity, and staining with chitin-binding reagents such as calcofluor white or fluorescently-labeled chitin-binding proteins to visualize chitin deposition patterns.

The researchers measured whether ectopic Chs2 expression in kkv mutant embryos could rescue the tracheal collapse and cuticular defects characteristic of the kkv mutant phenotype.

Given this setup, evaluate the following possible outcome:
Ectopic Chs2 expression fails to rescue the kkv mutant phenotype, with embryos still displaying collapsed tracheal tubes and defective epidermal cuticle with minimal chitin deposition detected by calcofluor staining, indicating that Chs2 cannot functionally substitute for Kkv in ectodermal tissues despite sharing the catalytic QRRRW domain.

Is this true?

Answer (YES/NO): YES